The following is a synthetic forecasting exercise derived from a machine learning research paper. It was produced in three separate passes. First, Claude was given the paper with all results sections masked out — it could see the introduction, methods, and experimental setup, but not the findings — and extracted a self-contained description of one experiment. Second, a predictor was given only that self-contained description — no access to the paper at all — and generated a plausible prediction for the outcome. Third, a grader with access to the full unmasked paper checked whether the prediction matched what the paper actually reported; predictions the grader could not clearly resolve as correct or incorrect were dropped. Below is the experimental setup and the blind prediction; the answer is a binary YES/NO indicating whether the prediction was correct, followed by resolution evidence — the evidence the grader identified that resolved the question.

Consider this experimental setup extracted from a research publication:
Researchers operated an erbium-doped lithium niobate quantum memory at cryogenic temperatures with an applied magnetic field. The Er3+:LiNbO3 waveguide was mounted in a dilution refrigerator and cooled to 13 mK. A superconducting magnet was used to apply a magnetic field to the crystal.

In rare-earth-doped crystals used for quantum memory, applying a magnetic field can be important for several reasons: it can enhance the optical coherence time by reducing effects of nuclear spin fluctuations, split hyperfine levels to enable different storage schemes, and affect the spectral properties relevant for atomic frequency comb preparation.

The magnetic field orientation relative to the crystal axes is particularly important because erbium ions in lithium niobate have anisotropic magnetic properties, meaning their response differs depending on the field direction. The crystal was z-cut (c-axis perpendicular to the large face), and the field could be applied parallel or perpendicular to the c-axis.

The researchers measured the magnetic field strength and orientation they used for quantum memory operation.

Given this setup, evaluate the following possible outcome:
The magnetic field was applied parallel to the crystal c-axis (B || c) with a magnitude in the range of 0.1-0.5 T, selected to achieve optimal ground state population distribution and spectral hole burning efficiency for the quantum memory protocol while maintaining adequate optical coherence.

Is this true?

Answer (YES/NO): NO